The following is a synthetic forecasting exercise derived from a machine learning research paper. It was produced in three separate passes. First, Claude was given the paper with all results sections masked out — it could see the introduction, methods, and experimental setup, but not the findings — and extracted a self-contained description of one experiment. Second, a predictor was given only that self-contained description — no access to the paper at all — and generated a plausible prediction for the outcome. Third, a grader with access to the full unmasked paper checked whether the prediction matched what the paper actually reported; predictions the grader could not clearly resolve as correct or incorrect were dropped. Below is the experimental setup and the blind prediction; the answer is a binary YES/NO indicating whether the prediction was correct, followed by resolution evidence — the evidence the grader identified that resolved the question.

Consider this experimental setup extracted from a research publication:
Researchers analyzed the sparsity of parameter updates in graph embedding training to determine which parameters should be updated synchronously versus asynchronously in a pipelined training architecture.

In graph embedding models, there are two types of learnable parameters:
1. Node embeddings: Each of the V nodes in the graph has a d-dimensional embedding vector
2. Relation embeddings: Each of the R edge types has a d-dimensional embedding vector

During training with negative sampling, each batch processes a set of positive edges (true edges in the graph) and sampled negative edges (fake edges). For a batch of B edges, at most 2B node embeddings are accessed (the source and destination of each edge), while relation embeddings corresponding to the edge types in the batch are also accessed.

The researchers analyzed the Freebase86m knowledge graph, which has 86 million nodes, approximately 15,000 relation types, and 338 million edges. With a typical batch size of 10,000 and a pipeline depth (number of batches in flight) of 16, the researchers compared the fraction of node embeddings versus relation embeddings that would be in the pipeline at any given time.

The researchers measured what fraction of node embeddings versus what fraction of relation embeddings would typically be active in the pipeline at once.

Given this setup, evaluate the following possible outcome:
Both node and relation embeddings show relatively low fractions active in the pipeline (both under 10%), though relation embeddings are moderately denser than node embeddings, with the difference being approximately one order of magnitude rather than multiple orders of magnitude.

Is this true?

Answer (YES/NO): NO